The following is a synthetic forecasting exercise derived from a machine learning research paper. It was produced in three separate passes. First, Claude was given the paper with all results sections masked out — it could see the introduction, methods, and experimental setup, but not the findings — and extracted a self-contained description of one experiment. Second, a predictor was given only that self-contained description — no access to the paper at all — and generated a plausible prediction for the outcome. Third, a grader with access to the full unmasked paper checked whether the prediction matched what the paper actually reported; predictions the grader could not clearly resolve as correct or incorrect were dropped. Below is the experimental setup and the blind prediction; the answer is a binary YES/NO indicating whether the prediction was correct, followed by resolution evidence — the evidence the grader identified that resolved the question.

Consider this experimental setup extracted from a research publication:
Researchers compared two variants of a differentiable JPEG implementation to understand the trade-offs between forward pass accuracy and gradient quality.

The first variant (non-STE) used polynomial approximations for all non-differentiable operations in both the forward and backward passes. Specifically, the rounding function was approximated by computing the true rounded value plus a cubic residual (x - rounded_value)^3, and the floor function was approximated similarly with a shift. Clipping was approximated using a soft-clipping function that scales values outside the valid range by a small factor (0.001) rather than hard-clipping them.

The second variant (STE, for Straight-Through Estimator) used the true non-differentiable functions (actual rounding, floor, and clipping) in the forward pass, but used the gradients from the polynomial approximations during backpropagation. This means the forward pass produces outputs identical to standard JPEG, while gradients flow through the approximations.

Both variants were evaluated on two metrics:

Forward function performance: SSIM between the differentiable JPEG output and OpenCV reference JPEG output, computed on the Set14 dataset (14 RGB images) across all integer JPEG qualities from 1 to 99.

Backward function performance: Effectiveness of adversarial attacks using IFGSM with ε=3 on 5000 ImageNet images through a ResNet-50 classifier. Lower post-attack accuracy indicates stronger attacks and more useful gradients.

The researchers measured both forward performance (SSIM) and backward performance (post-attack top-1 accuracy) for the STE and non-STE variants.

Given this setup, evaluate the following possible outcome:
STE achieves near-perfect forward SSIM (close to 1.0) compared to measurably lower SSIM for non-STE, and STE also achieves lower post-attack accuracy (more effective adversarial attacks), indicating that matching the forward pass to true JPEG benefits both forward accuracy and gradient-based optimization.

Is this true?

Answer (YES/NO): NO